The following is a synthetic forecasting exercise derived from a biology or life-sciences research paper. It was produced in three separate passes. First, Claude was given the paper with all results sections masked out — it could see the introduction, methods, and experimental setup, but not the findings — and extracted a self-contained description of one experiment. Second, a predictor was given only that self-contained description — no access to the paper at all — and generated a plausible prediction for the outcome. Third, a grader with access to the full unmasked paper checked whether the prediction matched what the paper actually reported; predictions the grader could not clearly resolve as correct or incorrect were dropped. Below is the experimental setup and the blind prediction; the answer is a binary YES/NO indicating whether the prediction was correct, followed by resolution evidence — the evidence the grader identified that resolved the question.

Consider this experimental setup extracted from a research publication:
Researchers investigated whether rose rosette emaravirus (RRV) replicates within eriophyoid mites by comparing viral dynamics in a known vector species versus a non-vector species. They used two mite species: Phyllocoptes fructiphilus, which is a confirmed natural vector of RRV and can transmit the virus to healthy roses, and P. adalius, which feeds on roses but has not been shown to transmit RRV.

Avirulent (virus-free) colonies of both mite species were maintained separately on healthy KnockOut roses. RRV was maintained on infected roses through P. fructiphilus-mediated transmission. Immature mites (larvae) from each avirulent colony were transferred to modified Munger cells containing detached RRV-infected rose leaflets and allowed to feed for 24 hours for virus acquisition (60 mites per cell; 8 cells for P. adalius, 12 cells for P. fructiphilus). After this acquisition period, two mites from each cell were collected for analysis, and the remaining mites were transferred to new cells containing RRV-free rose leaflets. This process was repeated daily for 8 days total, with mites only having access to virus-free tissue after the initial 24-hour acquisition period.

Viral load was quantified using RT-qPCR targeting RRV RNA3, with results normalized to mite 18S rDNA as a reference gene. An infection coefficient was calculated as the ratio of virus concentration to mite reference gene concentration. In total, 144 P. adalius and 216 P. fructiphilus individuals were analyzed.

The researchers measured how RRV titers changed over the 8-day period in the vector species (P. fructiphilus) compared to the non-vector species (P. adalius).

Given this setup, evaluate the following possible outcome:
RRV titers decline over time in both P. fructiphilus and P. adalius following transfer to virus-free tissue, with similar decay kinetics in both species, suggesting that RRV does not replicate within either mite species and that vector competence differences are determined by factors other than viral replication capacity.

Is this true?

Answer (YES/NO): NO